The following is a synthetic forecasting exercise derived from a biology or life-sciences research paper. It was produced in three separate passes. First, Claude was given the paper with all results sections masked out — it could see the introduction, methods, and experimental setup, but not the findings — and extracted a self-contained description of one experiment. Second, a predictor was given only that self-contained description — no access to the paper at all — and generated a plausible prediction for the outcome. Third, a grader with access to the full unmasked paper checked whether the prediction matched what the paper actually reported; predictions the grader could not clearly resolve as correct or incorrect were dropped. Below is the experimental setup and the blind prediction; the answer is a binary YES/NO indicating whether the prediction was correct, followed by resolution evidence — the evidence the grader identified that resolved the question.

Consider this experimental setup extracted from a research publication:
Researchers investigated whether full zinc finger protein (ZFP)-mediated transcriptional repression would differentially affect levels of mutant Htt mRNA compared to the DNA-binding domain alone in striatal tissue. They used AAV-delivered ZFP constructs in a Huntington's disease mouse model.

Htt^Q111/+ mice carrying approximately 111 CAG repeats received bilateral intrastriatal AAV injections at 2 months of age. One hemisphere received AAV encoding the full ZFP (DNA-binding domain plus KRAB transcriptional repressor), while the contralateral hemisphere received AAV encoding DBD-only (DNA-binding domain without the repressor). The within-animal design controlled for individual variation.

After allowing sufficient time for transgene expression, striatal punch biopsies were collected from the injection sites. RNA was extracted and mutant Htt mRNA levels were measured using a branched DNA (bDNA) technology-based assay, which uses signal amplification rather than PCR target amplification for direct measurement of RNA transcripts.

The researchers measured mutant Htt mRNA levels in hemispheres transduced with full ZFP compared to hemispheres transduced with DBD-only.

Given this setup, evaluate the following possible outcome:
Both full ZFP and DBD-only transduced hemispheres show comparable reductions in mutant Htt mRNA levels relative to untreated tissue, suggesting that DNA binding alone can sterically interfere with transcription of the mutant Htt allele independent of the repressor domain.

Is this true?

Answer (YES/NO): NO